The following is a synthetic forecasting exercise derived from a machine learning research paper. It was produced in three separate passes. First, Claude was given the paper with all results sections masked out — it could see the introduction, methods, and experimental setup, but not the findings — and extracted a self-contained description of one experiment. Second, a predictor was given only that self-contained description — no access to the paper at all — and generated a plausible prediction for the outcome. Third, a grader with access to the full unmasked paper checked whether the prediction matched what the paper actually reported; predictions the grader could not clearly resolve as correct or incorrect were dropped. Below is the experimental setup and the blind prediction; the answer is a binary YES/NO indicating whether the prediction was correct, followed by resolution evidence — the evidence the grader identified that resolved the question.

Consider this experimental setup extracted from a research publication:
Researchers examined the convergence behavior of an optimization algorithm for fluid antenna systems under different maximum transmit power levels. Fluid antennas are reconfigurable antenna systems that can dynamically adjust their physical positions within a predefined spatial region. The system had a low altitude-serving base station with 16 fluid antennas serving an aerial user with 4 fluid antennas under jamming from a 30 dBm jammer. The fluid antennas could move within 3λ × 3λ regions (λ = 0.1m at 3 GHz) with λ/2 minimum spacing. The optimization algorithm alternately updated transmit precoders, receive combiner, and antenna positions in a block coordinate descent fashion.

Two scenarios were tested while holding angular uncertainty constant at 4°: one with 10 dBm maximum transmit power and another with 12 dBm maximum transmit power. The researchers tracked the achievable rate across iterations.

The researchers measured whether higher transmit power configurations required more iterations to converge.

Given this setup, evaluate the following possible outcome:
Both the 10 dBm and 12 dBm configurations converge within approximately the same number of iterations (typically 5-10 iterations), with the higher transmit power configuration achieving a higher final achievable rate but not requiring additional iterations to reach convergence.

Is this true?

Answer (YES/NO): YES